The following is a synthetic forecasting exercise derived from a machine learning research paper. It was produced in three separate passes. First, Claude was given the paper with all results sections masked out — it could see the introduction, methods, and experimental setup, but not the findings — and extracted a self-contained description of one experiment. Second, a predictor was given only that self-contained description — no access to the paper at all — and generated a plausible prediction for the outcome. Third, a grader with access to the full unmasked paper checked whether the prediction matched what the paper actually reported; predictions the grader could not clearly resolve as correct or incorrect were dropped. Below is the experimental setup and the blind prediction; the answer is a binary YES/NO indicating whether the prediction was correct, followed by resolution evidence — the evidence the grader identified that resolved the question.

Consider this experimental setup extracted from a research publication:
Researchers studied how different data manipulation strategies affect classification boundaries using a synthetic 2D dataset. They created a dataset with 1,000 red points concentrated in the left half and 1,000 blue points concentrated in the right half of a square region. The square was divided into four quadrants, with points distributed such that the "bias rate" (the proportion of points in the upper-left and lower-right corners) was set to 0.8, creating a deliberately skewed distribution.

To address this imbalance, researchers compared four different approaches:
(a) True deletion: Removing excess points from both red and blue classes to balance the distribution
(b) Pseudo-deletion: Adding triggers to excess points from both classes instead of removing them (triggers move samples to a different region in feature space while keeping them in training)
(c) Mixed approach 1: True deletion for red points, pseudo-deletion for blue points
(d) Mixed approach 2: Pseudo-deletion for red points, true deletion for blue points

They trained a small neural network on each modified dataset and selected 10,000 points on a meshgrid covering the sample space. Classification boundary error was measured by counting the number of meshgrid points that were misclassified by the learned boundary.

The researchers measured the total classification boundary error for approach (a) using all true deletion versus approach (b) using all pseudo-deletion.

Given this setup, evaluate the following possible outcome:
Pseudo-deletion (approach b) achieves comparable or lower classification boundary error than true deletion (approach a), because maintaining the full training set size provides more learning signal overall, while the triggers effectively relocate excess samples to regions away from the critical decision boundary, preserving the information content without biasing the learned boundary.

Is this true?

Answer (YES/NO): YES